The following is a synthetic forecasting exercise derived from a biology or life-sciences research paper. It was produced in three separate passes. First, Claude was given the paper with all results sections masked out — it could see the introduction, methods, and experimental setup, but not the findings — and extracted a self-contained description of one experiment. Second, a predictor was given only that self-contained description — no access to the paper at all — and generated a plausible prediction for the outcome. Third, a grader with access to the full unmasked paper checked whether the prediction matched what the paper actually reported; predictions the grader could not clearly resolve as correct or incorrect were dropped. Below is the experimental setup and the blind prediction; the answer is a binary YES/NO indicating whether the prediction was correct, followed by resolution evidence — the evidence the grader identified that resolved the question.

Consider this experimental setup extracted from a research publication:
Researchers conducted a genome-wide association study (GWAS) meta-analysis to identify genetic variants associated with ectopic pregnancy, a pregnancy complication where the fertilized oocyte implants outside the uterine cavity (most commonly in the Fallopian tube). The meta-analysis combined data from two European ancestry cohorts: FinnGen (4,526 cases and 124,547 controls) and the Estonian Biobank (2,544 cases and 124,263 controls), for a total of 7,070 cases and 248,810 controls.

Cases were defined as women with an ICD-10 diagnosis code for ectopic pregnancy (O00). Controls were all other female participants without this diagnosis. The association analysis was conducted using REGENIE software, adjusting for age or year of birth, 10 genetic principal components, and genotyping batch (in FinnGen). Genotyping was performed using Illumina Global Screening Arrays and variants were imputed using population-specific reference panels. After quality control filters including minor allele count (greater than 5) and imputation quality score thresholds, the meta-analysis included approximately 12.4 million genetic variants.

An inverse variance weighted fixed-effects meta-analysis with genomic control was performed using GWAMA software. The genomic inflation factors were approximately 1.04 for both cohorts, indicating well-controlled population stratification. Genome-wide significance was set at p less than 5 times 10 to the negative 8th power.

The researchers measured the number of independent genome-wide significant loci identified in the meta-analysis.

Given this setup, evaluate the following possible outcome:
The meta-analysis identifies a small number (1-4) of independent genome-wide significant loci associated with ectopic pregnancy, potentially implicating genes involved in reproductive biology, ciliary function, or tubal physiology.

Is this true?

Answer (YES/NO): YES